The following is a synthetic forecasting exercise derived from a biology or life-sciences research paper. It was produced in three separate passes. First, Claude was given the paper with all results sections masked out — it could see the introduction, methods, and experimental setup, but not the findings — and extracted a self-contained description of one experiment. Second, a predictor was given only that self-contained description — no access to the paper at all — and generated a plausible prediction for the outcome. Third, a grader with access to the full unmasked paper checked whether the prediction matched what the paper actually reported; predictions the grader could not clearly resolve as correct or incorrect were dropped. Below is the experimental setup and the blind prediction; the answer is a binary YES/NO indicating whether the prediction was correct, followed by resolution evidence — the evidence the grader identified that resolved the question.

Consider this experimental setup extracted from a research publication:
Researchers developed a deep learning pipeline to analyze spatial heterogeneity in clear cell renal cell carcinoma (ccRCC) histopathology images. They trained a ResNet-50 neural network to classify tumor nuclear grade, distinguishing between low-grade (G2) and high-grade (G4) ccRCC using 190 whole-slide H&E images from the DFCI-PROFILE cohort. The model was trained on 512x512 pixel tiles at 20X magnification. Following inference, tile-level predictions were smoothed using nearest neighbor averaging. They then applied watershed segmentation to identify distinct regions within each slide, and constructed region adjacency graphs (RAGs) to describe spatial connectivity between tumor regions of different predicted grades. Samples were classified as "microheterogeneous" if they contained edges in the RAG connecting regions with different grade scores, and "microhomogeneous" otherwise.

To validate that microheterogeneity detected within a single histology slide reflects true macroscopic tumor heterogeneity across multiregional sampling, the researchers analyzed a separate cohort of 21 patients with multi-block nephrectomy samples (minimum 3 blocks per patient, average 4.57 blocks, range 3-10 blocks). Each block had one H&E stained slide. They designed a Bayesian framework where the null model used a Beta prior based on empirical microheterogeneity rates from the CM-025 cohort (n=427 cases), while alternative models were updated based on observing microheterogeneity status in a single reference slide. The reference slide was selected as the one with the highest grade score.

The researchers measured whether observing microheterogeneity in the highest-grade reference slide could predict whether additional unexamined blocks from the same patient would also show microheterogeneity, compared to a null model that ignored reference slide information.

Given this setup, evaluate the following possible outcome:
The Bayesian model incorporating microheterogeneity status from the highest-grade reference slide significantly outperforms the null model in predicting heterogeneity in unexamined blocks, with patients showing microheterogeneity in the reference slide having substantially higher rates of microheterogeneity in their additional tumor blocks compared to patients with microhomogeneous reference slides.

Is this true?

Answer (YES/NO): YES